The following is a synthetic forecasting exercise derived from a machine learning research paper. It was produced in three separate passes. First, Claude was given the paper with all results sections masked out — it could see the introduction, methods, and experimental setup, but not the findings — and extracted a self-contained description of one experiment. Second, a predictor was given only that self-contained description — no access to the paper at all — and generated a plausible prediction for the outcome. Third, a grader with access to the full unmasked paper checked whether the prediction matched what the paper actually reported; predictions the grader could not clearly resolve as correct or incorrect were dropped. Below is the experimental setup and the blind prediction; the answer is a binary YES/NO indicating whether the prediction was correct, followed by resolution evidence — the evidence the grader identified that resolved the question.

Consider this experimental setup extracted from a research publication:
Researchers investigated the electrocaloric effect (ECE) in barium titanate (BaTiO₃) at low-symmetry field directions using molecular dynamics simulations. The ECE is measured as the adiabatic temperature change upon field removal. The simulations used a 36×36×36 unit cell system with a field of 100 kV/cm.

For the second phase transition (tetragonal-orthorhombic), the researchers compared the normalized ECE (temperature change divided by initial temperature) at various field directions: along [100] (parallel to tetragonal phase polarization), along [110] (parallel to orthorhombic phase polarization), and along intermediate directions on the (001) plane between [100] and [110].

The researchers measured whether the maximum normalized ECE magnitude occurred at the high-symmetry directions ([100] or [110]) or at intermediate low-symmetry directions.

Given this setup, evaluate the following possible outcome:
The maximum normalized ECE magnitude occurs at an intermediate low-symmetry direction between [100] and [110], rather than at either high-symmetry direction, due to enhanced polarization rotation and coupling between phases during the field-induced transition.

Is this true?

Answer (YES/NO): NO